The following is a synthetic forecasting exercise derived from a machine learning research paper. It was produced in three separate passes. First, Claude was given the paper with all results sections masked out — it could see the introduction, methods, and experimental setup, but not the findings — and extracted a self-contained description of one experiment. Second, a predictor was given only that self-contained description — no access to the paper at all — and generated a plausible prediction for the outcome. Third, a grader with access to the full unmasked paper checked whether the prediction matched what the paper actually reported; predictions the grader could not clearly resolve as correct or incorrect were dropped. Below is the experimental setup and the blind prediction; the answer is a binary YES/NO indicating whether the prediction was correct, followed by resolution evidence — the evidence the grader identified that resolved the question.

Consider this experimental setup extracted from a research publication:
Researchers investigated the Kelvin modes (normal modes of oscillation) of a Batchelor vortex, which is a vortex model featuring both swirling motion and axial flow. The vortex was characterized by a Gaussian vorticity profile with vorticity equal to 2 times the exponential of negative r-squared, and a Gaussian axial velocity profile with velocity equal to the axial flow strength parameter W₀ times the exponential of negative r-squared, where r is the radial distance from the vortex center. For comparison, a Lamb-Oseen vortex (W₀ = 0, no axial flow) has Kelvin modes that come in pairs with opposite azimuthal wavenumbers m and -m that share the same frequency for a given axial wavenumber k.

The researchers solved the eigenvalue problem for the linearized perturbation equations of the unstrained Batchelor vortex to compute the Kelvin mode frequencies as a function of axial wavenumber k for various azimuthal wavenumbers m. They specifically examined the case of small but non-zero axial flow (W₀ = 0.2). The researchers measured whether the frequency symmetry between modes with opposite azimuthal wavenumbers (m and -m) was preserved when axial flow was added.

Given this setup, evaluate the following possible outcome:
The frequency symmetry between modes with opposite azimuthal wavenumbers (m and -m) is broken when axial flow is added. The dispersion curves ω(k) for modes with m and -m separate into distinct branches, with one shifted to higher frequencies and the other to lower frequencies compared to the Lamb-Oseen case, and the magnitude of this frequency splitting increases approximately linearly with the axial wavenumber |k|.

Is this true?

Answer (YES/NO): NO